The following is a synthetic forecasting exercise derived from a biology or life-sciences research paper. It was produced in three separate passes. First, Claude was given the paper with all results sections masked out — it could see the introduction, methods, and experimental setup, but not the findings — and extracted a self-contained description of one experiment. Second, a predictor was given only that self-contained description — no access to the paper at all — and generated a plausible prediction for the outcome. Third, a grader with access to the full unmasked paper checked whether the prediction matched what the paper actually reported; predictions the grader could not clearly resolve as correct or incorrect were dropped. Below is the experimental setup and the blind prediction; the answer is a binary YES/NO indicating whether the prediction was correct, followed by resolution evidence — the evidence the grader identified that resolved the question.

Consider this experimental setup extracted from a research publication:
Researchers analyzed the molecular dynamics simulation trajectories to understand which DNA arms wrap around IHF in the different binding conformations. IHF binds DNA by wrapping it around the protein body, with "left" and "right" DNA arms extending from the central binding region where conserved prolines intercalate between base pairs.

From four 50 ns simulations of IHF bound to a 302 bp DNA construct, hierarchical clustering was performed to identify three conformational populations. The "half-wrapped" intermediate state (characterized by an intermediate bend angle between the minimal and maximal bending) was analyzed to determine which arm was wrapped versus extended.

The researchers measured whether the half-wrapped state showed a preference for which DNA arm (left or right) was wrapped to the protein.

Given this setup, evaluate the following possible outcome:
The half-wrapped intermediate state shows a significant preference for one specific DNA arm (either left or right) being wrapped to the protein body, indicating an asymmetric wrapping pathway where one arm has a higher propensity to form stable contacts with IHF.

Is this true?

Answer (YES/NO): YES